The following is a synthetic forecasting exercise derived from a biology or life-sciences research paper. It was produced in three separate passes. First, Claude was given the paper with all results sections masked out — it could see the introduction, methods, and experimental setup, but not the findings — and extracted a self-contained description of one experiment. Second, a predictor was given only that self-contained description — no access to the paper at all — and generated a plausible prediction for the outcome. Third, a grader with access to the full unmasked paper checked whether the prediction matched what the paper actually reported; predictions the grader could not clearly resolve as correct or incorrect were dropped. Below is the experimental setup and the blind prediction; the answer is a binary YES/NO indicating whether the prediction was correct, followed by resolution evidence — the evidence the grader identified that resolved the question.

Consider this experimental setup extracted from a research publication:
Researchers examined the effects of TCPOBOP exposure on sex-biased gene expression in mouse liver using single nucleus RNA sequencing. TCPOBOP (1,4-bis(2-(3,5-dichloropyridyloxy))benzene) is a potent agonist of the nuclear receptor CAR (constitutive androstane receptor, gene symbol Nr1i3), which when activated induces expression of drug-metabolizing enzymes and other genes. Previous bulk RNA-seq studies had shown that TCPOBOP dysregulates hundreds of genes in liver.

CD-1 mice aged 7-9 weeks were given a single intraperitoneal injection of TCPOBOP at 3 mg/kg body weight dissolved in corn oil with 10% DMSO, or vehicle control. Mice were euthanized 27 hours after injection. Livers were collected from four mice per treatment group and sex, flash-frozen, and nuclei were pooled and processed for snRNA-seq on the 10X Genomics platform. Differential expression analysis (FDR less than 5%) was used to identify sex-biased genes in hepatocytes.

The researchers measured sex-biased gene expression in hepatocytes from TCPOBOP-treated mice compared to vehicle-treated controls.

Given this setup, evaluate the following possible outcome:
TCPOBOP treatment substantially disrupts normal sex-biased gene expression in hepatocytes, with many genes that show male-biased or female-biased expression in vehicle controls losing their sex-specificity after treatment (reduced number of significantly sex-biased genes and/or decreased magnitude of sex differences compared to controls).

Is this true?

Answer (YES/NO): NO